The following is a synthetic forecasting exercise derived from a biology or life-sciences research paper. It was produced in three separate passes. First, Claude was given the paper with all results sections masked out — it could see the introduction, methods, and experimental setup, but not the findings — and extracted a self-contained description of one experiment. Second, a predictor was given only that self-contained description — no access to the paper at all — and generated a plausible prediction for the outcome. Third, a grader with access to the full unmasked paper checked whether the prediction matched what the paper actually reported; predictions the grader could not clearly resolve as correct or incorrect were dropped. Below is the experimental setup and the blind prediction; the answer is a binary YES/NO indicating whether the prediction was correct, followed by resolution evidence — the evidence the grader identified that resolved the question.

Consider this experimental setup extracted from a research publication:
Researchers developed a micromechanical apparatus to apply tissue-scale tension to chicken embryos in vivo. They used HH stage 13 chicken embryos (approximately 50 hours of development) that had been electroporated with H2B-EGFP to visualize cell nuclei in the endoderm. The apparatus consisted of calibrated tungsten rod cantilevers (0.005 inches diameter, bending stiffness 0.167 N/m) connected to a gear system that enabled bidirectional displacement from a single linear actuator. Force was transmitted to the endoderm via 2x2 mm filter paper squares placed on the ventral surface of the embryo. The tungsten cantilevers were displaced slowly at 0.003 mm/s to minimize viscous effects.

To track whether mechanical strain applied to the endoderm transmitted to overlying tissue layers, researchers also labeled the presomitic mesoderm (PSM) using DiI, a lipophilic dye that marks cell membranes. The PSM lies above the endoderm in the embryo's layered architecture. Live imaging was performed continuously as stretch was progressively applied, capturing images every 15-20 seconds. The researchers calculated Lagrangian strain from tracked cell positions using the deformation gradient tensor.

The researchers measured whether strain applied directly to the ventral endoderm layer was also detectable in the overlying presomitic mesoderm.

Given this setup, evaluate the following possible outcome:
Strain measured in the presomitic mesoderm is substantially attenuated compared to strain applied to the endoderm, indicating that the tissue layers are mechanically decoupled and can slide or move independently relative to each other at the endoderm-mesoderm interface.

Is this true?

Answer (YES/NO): NO